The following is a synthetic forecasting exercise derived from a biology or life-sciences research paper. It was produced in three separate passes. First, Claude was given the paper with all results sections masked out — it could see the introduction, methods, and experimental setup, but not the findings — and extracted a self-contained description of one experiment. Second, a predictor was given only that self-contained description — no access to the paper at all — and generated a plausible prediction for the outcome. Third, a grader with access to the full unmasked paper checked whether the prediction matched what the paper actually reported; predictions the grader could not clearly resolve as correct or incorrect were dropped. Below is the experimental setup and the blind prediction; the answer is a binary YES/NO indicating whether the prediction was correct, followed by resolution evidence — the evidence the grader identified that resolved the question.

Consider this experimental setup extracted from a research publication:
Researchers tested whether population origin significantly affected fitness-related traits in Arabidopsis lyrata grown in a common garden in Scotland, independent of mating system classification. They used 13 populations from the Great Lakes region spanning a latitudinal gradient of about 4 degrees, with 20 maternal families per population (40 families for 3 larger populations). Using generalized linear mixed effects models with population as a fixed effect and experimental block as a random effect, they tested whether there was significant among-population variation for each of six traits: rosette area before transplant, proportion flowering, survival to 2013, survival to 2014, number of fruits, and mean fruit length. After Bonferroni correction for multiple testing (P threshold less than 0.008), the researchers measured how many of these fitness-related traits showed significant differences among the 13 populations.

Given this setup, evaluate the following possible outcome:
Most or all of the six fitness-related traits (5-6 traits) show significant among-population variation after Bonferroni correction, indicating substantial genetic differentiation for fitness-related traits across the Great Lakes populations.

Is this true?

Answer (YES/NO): YES